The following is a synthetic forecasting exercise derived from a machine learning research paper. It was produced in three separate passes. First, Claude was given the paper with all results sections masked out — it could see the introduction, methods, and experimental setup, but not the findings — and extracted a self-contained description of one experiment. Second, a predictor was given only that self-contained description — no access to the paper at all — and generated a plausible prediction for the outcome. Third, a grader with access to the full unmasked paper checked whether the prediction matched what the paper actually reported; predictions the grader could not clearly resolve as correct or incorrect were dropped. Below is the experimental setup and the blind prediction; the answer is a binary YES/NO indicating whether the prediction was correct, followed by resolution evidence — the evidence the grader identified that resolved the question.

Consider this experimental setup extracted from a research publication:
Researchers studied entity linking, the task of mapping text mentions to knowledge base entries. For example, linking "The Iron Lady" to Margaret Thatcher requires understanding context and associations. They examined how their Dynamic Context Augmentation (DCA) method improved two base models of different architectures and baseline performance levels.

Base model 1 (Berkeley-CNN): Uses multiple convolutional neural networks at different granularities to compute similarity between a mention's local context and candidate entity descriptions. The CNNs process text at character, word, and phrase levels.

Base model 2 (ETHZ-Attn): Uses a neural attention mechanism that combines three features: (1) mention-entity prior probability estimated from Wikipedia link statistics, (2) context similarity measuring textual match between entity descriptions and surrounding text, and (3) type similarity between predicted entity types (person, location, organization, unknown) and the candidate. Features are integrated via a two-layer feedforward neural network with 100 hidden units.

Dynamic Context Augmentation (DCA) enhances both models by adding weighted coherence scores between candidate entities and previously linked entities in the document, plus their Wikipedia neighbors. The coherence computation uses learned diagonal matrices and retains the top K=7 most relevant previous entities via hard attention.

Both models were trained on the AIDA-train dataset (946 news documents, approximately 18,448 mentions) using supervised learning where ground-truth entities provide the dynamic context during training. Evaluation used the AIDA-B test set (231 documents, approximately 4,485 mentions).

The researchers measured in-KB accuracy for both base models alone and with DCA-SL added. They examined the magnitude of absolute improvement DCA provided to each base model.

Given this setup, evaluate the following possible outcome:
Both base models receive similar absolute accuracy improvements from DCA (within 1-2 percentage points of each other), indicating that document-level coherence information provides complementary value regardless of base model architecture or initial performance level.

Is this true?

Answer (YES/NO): NO